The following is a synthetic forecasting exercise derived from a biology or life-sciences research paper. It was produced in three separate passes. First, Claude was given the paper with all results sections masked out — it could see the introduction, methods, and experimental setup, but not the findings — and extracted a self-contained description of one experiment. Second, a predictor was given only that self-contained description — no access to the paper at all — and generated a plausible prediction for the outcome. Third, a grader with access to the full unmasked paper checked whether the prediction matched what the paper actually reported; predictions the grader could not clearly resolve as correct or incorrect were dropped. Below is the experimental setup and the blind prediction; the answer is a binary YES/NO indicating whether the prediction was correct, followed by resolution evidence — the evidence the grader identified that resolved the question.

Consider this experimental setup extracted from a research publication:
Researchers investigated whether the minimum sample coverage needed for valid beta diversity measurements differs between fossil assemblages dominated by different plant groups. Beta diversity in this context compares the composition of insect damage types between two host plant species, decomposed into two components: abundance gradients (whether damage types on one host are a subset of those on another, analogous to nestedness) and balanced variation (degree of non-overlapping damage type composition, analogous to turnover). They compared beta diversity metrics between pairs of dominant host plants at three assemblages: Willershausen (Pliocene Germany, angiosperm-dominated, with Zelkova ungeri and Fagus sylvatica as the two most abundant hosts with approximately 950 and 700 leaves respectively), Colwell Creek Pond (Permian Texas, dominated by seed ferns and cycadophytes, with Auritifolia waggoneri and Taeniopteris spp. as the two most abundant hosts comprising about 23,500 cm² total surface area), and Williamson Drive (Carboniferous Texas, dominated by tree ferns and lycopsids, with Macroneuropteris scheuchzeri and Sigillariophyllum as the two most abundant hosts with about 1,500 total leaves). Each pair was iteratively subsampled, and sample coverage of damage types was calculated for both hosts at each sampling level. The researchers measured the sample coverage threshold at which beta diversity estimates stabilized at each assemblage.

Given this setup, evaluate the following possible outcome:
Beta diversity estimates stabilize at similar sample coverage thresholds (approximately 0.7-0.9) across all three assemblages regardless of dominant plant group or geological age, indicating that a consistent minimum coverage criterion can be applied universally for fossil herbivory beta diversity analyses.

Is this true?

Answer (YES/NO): NO